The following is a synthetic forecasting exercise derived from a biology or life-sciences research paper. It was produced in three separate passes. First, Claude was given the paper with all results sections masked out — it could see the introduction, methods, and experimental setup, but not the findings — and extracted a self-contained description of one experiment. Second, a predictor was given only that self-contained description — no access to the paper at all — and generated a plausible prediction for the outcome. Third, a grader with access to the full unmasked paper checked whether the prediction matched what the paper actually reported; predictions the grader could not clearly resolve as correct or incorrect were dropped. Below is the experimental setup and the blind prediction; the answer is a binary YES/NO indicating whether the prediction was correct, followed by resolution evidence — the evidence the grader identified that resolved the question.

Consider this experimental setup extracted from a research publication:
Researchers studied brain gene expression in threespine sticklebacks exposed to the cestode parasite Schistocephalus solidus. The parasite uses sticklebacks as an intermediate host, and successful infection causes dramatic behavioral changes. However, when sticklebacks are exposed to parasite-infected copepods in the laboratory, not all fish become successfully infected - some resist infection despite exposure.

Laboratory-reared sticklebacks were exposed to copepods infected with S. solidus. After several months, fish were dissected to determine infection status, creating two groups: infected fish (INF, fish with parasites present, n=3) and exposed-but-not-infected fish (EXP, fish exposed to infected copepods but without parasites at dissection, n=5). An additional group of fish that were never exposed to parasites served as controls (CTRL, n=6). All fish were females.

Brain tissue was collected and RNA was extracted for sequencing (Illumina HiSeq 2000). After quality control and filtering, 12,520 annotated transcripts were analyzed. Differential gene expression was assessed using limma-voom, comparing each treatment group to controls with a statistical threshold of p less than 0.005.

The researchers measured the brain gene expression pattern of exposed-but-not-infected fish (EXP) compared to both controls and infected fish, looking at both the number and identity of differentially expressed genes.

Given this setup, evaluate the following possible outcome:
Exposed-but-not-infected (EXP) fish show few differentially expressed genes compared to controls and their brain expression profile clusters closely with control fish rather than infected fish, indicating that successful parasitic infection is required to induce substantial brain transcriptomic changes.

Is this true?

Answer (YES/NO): NO